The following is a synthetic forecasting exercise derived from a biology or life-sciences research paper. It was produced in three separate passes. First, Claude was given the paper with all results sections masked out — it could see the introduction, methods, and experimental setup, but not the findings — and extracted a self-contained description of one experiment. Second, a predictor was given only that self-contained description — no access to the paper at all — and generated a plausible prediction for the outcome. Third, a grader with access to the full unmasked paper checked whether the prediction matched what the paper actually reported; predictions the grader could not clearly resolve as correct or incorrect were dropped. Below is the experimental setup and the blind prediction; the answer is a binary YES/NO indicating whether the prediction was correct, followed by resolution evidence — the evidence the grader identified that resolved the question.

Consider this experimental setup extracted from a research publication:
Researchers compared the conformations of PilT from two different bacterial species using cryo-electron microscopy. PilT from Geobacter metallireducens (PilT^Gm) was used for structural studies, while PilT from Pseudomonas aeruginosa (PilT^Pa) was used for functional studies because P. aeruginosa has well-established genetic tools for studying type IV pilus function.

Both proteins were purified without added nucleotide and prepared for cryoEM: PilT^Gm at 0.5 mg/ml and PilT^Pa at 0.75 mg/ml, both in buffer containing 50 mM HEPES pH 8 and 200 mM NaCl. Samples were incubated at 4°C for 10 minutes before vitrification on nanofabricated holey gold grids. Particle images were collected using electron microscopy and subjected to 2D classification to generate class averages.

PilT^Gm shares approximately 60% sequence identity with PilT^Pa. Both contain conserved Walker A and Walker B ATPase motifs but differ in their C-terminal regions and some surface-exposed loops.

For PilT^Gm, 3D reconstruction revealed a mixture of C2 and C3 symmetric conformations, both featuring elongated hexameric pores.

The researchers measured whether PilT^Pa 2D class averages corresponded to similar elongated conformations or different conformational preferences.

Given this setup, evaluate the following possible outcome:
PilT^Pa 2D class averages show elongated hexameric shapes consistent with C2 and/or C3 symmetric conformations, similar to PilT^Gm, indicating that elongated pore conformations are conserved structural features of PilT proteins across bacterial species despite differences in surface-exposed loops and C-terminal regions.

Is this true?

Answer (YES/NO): YES